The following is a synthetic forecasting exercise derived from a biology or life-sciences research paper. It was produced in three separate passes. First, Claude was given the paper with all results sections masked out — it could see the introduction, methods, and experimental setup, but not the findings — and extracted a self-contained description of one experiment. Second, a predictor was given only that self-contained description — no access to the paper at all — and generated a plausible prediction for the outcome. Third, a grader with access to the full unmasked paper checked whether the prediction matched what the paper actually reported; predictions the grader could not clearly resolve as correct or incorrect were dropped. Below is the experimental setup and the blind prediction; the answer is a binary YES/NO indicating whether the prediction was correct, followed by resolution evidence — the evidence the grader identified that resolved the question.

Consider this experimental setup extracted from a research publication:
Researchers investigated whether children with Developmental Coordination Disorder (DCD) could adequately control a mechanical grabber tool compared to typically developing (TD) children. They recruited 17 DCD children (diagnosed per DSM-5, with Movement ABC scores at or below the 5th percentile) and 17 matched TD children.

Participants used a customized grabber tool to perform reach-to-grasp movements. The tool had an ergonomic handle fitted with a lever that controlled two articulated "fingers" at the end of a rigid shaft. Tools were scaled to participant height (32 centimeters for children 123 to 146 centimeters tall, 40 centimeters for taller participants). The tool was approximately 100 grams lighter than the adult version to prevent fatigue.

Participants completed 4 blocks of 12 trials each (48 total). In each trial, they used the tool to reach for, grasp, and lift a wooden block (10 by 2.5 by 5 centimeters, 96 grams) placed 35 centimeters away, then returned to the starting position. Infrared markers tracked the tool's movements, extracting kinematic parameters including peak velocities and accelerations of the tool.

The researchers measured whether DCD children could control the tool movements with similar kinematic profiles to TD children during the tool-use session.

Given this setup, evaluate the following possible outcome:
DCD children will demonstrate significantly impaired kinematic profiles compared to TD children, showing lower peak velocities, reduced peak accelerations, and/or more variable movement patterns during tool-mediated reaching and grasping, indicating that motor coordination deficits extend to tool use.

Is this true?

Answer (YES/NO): NO